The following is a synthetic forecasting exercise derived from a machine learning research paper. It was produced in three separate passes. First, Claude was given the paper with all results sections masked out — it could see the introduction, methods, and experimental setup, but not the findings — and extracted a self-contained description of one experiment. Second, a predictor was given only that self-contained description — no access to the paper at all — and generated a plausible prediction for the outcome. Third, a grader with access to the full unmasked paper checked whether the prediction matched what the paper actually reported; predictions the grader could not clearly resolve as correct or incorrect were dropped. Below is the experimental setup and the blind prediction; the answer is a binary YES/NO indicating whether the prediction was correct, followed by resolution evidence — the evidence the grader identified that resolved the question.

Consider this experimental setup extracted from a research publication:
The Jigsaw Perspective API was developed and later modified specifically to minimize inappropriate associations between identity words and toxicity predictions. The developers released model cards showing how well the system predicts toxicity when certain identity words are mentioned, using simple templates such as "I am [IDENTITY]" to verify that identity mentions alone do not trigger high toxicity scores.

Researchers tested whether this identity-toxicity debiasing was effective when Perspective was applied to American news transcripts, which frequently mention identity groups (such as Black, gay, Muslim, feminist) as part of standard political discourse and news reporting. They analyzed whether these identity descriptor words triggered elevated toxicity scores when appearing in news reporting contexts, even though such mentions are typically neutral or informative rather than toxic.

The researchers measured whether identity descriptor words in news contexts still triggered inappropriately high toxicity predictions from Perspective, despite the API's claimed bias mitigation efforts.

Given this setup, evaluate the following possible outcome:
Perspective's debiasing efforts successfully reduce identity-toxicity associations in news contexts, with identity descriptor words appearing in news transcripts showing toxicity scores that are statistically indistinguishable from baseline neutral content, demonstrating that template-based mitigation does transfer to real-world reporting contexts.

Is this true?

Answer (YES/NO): NO